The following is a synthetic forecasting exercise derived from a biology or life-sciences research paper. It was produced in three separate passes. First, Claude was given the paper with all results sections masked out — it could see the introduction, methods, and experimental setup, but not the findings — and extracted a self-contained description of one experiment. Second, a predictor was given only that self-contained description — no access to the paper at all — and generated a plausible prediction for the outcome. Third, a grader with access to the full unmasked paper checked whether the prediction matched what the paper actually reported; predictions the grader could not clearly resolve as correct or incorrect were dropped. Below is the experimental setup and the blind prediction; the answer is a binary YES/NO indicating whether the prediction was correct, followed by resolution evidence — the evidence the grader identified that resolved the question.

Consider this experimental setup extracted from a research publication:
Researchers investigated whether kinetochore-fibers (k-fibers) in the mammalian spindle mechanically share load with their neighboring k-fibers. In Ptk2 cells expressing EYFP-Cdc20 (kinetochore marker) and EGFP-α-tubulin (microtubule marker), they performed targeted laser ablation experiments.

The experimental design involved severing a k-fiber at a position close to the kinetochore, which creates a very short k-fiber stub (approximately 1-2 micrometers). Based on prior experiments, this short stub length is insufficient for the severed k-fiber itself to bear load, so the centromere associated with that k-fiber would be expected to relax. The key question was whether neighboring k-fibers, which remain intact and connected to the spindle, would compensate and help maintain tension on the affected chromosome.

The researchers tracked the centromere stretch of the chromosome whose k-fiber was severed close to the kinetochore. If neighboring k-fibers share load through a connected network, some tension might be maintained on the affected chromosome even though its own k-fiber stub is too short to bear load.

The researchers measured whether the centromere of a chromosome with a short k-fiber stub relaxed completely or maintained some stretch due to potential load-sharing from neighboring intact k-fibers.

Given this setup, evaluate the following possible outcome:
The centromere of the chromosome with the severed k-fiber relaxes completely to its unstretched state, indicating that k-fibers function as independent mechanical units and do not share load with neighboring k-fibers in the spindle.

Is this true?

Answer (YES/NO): YES